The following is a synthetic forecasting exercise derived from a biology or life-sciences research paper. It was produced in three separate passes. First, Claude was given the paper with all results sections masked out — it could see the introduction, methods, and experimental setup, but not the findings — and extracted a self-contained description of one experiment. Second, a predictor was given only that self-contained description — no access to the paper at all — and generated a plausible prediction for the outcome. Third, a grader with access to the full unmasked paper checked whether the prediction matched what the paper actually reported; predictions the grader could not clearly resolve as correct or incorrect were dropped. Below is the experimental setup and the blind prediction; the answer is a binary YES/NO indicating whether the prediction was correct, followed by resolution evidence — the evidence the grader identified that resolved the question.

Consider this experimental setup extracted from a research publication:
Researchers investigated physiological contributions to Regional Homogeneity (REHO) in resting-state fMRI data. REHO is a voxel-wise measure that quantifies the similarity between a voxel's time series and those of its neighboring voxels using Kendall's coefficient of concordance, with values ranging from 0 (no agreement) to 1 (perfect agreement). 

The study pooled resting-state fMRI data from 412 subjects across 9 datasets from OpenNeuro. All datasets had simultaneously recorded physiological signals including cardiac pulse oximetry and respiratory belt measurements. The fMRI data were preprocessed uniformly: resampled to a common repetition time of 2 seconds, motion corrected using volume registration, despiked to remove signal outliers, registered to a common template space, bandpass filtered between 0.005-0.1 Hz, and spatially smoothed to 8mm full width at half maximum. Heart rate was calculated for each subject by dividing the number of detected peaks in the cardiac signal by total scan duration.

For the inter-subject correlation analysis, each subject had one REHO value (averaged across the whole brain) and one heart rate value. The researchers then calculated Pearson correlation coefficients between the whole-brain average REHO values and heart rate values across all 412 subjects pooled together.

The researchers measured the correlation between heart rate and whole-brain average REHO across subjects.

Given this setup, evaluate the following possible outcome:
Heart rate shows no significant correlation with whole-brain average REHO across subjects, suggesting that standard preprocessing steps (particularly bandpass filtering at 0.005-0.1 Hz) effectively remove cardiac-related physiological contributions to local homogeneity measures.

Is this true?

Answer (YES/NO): NO